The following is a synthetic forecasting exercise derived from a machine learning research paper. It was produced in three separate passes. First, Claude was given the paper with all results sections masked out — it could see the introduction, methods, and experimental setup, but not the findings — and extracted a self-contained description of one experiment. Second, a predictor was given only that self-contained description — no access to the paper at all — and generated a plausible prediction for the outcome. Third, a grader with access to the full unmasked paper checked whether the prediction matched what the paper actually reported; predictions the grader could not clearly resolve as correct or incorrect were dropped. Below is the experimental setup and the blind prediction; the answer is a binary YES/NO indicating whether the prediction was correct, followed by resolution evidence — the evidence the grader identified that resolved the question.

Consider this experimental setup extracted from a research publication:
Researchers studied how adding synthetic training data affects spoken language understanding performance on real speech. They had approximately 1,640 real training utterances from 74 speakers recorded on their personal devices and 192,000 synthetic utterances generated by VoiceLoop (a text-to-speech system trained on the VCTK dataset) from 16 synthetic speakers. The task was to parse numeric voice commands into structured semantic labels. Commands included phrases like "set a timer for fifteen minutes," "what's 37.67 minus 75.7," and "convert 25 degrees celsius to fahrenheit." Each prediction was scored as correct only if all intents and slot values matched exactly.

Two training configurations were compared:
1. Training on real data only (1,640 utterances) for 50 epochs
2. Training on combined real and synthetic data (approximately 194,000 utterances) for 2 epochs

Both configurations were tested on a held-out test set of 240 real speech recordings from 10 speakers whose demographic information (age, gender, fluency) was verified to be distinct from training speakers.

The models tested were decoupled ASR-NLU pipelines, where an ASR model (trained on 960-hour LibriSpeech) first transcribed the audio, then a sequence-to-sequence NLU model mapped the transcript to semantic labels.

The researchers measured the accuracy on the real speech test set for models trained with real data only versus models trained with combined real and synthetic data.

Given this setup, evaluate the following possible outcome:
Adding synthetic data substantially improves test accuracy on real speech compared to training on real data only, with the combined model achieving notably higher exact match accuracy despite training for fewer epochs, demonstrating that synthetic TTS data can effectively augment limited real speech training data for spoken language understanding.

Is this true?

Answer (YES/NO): YES